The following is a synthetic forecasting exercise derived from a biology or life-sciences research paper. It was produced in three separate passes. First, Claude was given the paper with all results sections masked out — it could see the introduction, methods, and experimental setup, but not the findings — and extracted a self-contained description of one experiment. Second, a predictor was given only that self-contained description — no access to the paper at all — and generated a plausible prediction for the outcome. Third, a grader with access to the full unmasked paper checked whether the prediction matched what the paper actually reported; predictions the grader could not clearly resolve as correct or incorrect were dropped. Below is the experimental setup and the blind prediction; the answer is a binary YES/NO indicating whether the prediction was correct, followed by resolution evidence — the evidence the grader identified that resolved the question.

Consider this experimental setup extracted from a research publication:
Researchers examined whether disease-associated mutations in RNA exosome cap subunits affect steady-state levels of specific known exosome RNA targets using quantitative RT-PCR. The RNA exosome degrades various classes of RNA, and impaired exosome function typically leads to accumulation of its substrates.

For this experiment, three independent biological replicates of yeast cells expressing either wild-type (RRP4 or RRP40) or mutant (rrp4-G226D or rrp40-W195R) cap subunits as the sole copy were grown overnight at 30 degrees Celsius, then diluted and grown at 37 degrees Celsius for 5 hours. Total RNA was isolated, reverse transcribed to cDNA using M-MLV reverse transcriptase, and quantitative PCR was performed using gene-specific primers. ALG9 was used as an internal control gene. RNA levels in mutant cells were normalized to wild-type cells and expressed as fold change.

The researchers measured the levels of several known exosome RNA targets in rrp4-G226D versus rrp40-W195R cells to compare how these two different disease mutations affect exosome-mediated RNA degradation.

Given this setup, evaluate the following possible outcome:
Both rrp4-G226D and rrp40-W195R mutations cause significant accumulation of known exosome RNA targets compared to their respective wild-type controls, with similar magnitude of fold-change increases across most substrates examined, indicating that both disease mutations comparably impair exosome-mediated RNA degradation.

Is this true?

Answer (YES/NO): NO